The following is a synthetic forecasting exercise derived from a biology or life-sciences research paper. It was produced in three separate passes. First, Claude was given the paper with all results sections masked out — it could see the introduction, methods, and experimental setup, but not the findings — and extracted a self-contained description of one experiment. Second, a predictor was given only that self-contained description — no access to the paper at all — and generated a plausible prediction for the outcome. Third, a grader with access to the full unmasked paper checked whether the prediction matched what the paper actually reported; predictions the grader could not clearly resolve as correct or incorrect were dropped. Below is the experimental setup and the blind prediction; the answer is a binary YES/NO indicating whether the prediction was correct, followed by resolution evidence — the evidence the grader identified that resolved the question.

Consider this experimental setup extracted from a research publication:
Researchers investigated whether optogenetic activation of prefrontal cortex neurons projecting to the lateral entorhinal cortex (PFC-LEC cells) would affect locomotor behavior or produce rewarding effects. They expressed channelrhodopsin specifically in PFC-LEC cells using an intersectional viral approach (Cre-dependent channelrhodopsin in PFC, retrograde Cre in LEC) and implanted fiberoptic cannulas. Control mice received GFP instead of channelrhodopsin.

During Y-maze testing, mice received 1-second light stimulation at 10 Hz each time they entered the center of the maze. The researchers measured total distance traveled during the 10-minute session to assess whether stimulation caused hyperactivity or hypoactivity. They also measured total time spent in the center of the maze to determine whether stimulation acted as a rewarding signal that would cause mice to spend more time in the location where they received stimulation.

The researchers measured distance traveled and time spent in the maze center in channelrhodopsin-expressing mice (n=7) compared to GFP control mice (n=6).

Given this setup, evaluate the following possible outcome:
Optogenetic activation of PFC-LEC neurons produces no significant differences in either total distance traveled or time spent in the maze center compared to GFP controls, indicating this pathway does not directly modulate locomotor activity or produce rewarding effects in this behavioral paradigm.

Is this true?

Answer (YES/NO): YES